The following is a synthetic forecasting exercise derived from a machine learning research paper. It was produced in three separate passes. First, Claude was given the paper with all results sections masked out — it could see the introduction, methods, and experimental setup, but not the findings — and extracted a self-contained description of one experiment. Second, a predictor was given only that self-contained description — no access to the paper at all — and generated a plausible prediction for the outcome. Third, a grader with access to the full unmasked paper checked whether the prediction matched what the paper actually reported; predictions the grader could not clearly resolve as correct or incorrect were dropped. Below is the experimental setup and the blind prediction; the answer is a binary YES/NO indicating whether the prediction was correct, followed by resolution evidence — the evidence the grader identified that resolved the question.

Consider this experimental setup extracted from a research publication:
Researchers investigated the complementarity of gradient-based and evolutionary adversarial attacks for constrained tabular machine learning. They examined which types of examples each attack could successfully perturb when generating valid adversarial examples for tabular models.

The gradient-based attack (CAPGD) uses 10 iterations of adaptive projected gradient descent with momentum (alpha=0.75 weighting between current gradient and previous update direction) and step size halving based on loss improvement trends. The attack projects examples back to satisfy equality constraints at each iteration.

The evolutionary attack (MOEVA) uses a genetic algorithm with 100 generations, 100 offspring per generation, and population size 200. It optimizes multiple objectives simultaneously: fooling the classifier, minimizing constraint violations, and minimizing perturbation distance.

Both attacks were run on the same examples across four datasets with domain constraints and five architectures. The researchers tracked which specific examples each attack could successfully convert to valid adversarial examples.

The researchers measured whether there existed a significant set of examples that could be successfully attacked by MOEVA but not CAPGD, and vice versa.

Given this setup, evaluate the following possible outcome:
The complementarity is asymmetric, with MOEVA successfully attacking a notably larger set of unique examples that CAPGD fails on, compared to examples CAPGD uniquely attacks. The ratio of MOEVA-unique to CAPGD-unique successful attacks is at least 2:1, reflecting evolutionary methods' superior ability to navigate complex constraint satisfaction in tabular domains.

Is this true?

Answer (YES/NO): NO